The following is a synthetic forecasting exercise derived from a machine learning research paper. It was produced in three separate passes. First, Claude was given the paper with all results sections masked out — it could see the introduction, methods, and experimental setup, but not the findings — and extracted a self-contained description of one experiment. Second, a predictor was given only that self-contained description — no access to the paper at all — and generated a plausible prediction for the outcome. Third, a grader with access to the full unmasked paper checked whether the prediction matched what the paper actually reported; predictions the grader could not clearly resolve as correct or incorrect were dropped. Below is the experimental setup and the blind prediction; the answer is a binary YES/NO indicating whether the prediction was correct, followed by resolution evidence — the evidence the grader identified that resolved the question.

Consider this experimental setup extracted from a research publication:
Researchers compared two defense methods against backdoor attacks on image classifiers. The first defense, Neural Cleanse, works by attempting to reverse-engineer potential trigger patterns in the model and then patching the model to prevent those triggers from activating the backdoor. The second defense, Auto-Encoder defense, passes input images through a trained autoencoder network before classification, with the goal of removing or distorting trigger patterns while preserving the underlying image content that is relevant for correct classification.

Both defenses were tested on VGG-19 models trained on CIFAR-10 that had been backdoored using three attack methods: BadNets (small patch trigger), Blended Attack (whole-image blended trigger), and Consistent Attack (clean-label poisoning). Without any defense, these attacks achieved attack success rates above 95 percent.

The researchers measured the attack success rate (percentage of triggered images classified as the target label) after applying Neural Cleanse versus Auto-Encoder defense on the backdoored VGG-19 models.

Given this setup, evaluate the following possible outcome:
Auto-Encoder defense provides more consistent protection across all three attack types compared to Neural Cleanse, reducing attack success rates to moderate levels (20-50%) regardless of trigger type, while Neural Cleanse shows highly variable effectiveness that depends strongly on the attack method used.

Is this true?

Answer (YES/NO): NO